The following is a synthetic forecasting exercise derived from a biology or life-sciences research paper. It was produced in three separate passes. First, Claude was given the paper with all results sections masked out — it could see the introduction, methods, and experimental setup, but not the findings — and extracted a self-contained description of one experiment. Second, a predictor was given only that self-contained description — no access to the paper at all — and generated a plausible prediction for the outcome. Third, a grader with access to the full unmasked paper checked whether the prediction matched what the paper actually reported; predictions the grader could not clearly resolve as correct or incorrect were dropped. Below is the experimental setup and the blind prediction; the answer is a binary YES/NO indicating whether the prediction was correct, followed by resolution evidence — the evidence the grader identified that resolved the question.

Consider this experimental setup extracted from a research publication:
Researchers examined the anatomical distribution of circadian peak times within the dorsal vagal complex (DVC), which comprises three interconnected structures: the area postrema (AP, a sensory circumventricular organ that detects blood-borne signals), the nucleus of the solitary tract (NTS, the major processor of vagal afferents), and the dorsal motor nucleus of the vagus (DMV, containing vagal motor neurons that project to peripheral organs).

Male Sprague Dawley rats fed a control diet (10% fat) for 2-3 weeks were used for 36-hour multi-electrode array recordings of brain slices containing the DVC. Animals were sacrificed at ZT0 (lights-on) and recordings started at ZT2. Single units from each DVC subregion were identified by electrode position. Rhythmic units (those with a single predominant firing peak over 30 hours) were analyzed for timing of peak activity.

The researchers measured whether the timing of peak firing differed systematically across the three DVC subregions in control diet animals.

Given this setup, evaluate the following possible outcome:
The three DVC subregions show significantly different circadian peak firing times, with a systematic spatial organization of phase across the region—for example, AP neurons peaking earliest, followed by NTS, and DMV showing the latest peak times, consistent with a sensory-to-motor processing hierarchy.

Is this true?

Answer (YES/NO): NO